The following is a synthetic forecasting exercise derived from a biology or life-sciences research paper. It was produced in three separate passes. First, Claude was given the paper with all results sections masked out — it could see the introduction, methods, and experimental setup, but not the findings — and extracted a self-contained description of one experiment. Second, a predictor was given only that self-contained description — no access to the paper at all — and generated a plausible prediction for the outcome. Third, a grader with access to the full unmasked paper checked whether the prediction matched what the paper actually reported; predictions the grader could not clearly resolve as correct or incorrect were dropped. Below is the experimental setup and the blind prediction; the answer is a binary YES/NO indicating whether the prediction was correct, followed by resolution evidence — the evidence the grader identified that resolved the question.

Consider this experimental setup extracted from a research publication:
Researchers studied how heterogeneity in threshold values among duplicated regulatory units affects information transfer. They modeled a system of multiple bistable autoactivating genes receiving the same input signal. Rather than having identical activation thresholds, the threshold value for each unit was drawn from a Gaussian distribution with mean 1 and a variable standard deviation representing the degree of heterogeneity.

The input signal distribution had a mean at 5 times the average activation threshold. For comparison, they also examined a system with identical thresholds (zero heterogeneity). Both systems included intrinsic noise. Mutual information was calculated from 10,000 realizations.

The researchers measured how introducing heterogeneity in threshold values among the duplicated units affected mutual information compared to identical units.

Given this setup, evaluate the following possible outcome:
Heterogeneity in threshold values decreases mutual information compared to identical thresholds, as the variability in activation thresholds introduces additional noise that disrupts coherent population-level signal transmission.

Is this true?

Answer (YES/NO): NO